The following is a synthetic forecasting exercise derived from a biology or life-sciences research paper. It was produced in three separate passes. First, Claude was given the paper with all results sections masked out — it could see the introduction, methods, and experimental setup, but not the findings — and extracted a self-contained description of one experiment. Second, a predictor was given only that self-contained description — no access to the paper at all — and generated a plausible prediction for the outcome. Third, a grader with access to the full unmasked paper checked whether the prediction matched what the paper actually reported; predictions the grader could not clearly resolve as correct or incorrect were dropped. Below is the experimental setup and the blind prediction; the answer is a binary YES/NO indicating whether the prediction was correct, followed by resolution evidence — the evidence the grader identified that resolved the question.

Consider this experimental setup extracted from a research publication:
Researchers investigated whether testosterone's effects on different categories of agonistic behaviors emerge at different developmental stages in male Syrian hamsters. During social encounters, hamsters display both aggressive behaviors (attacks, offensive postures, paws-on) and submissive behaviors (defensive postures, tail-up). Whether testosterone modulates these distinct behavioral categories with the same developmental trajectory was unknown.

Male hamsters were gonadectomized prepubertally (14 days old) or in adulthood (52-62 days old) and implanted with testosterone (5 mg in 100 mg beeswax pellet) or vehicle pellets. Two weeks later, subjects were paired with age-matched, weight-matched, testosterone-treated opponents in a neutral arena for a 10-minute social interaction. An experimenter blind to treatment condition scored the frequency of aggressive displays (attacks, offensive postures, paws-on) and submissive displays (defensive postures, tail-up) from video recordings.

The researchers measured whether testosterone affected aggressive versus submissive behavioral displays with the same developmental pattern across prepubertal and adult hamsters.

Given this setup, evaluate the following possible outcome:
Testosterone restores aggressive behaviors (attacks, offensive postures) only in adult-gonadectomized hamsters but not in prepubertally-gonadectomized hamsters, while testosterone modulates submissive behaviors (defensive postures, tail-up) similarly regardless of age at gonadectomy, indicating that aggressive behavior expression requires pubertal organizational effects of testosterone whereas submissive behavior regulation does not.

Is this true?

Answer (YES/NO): NO